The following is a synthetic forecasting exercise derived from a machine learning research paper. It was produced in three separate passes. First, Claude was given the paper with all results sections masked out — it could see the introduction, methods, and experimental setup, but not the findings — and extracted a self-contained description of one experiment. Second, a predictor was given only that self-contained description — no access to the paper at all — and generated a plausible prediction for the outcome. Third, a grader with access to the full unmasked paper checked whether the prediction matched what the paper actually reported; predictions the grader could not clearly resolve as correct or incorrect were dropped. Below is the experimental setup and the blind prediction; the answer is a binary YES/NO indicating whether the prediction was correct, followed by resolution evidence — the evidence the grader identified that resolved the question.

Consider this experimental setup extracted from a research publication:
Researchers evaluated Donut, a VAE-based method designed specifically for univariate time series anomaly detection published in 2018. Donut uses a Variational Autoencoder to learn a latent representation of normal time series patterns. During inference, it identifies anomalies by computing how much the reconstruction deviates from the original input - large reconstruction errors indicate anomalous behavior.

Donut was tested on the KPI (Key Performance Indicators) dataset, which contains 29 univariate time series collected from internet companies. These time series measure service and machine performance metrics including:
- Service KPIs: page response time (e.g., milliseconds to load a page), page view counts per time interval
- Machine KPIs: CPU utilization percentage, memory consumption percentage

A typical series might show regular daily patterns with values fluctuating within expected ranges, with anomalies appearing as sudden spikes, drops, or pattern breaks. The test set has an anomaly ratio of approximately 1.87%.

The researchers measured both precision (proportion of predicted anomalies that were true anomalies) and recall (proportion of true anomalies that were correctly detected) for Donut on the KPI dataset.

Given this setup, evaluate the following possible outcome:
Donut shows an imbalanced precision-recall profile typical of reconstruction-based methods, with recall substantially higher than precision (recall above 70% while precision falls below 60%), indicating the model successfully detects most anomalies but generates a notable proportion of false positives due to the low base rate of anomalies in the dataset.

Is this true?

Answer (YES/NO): YES